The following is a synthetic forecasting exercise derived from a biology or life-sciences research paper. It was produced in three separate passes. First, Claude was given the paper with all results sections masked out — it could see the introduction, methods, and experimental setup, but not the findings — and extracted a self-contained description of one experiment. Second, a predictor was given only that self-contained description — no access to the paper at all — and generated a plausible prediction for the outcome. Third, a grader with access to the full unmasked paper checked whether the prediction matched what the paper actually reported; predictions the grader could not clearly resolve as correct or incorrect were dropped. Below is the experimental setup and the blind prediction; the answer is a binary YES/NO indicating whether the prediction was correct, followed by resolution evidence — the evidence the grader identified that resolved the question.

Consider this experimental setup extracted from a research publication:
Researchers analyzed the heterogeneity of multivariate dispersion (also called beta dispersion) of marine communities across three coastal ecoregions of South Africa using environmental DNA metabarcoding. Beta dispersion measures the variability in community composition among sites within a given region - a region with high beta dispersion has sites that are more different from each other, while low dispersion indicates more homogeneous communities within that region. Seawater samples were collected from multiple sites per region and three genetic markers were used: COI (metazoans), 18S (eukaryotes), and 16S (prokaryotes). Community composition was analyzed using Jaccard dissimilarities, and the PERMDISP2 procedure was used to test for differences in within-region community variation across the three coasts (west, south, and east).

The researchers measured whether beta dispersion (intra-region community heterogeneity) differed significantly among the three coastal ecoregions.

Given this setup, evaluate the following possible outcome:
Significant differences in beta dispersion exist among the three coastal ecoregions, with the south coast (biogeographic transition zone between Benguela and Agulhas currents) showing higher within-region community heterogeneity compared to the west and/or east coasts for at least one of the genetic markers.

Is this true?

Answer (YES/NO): NO